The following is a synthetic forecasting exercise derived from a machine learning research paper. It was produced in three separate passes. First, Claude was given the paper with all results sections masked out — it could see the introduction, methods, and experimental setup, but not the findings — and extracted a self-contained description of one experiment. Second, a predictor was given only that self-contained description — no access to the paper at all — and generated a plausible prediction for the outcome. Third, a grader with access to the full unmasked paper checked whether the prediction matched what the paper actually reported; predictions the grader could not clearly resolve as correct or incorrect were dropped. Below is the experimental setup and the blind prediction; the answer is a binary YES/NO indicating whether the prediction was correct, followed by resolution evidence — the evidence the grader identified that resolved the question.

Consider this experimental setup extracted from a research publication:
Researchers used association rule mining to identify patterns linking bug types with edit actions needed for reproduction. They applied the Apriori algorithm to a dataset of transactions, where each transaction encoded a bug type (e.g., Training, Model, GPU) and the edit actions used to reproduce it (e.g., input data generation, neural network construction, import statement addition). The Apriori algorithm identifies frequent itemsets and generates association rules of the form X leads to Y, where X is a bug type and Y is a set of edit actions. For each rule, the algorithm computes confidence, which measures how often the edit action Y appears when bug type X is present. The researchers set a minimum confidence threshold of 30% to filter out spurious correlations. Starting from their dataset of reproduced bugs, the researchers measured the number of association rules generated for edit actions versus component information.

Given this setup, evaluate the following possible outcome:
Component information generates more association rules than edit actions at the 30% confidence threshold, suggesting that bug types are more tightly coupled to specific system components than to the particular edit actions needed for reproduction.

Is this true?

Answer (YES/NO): NO